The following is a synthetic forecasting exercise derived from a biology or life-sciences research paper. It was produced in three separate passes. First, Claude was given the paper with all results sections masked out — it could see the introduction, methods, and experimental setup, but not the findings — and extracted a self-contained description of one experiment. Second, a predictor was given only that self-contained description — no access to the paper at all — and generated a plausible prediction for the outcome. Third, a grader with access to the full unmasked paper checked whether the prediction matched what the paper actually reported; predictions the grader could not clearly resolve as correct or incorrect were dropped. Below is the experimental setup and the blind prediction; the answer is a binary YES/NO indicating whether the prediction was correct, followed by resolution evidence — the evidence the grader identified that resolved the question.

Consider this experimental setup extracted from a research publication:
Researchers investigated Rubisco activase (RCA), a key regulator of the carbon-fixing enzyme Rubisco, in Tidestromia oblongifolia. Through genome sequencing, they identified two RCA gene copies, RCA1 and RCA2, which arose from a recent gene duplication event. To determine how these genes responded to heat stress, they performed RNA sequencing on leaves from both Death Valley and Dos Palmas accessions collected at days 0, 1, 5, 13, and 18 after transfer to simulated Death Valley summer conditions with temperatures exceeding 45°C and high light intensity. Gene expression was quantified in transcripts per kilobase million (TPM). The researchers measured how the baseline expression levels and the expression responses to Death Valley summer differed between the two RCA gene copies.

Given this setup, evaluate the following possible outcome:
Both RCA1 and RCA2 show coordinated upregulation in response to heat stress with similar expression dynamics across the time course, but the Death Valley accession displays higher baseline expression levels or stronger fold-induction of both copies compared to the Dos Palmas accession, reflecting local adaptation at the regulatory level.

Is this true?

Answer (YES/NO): NO